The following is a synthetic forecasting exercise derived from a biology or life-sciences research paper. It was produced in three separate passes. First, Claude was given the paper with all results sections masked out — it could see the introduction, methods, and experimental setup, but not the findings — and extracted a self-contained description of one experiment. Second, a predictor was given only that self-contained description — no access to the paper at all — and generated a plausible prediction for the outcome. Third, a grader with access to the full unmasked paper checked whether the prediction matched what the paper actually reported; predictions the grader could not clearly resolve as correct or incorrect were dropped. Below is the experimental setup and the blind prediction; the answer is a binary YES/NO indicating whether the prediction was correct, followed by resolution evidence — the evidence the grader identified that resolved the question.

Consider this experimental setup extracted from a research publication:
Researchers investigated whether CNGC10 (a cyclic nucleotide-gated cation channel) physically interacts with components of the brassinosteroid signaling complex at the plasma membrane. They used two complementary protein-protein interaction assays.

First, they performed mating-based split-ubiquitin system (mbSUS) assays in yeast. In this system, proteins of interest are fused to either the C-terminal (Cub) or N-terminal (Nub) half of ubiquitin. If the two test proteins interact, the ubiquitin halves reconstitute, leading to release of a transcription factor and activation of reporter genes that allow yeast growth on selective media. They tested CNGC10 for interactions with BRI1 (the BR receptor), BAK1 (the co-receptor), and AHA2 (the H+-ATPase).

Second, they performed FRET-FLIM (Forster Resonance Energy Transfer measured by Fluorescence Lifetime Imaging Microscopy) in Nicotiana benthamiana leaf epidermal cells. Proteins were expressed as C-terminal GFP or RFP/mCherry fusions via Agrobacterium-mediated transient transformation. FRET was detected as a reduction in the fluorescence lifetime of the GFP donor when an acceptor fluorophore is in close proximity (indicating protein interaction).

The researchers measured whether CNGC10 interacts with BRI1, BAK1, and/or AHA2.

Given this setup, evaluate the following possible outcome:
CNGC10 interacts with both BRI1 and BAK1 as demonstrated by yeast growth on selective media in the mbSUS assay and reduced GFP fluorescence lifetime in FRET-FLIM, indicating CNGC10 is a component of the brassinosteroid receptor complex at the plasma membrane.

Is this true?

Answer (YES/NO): NO